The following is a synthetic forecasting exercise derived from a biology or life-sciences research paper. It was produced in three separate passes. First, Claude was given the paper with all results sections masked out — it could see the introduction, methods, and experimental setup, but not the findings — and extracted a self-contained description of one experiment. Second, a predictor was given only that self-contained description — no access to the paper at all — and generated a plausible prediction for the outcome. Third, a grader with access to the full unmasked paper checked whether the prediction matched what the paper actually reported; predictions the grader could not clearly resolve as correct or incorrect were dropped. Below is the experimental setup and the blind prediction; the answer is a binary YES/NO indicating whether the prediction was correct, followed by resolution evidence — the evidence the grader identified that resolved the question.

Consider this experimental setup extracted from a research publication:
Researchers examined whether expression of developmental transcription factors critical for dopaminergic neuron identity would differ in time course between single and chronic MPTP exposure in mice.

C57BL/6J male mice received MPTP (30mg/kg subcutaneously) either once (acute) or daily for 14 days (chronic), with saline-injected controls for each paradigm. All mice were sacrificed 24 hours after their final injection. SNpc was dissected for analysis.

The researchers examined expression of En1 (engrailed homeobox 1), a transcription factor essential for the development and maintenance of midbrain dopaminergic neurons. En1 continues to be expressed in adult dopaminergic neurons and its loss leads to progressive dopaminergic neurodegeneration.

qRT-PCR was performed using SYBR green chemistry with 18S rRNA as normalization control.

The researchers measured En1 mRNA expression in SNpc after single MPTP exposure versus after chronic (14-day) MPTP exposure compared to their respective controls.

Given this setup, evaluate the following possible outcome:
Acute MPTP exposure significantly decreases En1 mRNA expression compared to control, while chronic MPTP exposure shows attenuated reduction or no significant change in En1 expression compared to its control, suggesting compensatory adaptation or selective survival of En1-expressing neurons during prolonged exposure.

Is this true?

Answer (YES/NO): NO